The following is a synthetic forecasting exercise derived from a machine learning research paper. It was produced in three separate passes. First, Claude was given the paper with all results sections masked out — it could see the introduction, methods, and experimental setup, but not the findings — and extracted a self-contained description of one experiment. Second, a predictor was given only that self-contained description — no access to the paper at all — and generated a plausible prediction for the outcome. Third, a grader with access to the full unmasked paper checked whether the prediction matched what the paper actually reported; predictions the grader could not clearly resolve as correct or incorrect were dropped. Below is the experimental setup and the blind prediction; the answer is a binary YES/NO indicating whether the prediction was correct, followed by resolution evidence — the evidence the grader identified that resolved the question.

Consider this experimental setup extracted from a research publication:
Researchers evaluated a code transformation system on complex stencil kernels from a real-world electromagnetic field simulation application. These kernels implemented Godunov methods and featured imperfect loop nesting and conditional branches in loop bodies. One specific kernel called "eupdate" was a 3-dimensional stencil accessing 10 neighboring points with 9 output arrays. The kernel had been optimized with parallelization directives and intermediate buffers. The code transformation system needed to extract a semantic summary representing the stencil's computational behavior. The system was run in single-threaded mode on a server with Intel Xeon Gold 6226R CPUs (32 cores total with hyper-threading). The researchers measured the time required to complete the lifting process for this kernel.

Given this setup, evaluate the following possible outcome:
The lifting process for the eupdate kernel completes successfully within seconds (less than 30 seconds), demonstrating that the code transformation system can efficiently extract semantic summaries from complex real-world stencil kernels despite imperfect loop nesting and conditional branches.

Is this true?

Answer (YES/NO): NO